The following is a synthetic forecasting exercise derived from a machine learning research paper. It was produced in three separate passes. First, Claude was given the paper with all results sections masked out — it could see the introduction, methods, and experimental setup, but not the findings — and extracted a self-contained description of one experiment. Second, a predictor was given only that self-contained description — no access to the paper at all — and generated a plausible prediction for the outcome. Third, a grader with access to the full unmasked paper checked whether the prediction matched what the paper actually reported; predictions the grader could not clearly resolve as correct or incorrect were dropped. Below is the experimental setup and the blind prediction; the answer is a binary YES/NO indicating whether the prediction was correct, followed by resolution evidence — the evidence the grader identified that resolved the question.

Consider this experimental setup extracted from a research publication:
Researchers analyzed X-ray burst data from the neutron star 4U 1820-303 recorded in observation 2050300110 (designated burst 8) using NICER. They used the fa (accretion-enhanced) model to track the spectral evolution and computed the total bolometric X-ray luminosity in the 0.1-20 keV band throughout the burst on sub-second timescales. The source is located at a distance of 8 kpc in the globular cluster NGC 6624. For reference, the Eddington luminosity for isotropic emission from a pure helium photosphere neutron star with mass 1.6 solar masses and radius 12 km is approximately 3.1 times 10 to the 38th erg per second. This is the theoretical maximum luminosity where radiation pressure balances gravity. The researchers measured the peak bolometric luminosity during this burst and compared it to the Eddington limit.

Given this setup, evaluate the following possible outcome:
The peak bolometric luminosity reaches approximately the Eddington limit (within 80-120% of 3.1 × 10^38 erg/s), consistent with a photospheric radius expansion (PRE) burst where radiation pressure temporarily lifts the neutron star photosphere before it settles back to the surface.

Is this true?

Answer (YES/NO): NO